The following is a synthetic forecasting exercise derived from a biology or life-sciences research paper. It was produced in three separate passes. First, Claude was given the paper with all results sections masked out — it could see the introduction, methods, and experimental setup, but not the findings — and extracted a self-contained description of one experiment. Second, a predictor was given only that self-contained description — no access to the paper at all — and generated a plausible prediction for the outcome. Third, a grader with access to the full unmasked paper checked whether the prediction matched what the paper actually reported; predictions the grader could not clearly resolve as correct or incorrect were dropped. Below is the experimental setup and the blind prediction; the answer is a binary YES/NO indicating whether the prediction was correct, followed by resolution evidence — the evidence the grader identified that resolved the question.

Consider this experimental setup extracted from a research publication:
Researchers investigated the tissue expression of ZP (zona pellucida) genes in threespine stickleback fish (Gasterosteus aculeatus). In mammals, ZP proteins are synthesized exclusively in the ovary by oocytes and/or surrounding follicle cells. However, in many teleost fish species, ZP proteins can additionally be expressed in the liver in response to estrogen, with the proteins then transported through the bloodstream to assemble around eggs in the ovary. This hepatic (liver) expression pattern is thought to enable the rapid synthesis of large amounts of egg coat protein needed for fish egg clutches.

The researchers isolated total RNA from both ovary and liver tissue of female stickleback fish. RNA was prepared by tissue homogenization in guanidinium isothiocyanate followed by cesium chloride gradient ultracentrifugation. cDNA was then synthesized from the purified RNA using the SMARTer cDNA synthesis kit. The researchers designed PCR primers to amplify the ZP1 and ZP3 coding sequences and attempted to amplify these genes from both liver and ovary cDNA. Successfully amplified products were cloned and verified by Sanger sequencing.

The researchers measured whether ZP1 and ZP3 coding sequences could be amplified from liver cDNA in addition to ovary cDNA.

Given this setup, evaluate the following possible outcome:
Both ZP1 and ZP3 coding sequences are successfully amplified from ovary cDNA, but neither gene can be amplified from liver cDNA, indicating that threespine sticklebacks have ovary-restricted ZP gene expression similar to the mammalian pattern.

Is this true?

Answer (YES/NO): NO